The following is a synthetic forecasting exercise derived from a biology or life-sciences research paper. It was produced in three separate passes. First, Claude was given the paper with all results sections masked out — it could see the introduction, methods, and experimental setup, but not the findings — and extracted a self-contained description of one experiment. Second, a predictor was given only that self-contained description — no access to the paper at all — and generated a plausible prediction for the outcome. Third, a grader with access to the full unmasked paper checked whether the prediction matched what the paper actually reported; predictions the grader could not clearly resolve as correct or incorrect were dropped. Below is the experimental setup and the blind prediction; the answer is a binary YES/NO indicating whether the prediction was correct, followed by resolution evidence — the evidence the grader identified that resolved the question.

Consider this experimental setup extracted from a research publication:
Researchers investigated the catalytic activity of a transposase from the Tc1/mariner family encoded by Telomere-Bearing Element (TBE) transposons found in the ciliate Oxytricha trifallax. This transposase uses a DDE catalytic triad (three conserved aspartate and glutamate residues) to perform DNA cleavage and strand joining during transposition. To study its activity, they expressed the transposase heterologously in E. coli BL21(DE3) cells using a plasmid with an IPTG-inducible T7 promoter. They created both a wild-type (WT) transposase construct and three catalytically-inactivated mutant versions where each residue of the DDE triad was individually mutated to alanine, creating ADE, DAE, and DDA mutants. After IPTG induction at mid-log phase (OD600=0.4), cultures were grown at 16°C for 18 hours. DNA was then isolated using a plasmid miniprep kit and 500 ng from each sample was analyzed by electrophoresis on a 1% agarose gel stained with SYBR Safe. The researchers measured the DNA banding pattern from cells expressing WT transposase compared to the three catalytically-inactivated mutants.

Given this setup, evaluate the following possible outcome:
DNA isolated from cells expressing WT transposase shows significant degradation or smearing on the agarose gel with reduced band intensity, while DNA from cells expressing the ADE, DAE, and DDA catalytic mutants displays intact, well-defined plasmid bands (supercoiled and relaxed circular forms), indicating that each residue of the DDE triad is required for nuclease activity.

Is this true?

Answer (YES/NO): YES